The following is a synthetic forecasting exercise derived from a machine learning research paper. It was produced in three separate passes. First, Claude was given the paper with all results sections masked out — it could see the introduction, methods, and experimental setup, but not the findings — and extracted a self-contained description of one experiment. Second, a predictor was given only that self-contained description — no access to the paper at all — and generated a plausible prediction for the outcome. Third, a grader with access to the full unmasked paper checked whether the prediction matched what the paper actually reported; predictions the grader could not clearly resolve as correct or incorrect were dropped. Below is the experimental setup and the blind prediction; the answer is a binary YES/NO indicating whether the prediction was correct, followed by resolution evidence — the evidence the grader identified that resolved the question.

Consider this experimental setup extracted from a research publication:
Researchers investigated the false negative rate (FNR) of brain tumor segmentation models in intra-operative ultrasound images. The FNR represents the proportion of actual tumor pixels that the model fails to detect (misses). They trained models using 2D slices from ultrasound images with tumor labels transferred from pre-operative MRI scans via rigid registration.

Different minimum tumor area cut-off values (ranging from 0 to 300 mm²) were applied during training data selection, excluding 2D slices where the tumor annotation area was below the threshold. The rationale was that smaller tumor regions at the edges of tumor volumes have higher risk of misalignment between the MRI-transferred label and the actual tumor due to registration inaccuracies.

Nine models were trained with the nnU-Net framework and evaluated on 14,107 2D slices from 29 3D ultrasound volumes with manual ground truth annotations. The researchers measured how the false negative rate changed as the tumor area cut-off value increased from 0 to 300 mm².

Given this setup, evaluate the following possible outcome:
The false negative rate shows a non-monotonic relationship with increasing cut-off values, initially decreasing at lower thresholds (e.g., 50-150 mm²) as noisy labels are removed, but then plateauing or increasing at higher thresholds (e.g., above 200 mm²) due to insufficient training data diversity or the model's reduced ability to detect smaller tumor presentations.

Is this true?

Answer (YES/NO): NO